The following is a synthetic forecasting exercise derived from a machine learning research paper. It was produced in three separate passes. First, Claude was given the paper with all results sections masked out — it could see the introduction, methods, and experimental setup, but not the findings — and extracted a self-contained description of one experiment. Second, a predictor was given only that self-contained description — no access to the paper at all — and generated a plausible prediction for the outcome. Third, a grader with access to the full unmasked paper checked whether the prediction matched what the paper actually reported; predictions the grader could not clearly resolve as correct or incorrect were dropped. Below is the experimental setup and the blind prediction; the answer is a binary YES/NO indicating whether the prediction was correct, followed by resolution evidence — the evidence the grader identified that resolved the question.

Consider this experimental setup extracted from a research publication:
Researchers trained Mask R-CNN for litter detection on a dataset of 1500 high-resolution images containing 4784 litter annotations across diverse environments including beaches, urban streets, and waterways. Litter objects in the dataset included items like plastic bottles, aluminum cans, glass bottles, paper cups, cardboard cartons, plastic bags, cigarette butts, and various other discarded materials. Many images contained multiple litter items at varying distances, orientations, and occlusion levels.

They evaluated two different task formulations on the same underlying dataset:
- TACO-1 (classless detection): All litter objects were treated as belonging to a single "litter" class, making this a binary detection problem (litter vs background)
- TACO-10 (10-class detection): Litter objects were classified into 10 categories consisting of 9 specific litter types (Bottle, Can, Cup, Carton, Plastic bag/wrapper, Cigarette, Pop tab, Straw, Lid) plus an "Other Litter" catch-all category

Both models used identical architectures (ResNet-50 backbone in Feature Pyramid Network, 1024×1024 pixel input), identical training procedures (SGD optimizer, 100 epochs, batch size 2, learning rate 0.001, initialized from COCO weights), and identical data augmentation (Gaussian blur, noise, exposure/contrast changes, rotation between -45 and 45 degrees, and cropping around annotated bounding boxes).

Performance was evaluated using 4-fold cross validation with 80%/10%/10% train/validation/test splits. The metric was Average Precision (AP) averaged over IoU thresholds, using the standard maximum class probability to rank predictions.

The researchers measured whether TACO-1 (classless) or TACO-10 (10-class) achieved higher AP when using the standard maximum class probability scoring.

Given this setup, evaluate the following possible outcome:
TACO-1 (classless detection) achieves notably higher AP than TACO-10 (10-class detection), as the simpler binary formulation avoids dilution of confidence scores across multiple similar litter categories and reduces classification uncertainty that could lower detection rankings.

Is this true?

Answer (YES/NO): NO